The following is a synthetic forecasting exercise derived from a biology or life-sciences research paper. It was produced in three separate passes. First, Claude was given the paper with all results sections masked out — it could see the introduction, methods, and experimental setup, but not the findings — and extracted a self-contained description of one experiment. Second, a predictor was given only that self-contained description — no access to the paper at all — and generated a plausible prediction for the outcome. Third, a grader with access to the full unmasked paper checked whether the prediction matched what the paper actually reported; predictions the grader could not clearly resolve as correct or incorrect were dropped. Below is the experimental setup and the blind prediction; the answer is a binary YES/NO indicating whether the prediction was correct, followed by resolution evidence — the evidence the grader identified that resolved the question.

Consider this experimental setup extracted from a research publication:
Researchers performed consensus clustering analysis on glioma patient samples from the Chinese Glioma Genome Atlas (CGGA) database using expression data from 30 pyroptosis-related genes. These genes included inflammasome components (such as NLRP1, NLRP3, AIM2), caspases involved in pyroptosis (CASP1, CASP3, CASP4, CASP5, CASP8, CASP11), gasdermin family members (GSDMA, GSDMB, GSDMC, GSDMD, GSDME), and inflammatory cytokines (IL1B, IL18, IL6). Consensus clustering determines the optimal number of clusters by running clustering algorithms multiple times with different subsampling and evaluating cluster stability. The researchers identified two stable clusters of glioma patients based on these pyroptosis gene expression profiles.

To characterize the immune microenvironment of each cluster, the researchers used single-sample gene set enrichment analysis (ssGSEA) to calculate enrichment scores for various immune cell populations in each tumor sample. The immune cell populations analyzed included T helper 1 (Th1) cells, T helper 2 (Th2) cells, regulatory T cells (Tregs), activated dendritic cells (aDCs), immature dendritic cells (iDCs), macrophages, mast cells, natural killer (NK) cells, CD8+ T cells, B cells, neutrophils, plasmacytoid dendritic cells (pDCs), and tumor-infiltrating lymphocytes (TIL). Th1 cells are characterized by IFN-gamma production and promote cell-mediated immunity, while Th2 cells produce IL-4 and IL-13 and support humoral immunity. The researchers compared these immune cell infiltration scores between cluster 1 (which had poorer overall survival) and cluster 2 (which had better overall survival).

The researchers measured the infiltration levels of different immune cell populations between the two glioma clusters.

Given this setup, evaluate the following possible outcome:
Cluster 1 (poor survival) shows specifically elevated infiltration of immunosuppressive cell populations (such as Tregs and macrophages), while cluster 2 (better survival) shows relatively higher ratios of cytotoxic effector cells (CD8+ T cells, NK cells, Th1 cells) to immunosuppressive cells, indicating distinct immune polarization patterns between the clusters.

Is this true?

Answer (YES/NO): NO